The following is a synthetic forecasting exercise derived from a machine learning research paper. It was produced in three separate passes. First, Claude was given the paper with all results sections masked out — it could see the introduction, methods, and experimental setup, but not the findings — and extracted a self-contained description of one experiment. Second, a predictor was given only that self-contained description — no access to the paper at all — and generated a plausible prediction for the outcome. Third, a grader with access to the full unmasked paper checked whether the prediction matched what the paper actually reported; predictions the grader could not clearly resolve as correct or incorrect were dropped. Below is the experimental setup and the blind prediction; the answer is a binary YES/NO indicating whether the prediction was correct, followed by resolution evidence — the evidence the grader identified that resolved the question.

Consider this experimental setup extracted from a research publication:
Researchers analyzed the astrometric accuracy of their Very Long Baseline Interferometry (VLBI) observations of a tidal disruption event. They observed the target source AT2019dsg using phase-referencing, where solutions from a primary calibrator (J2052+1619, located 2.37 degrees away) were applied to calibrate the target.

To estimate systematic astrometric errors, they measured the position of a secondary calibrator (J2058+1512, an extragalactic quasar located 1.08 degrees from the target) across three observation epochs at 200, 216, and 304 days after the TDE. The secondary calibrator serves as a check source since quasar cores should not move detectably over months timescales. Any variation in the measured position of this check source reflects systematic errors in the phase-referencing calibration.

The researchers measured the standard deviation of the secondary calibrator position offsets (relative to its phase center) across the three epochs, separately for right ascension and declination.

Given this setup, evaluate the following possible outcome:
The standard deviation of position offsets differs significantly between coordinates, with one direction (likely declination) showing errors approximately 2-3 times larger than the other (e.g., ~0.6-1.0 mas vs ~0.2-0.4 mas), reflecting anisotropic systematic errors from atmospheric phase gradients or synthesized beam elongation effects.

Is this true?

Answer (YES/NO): NO